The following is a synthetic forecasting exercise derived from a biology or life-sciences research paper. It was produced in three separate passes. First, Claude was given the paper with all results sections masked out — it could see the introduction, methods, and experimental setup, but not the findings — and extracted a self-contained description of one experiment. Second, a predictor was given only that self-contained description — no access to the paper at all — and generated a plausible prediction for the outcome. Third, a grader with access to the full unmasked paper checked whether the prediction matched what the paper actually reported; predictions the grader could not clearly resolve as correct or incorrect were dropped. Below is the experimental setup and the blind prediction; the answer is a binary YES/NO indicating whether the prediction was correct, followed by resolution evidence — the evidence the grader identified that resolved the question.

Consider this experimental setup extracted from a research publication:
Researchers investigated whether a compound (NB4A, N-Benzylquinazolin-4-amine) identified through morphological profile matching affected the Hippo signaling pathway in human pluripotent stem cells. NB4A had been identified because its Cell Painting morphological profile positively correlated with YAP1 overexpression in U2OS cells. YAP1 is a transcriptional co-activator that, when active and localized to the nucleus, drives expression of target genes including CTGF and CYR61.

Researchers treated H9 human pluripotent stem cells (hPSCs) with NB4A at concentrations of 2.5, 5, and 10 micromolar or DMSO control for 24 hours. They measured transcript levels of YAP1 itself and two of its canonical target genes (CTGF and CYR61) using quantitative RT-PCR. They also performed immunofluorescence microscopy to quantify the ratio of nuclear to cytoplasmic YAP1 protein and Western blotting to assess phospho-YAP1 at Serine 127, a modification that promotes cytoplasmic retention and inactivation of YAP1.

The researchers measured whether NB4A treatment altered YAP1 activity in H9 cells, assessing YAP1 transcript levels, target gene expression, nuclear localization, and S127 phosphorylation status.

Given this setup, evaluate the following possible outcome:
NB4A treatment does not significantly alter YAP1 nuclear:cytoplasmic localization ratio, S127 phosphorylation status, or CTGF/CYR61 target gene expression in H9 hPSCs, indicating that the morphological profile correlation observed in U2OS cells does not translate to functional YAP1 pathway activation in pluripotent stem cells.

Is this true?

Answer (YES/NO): NO